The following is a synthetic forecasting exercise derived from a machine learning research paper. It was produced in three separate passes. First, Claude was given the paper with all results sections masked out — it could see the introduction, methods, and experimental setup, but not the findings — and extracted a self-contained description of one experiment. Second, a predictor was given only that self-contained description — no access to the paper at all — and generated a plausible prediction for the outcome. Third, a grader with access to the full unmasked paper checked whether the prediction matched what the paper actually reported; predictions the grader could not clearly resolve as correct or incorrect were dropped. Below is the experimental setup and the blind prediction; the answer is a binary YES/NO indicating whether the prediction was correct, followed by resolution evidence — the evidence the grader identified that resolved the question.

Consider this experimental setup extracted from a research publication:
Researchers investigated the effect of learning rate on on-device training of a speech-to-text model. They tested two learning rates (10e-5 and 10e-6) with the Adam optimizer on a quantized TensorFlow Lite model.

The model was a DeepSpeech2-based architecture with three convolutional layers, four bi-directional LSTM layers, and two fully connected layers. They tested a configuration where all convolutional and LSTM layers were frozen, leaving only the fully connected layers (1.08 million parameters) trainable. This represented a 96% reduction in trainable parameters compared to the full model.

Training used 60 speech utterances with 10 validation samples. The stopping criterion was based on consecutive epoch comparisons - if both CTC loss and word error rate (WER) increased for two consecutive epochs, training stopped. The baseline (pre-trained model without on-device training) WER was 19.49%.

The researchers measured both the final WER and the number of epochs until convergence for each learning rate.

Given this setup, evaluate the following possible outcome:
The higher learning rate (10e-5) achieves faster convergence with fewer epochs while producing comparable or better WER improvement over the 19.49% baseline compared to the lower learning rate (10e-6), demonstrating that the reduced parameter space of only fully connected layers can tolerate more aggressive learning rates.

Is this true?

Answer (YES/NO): YES